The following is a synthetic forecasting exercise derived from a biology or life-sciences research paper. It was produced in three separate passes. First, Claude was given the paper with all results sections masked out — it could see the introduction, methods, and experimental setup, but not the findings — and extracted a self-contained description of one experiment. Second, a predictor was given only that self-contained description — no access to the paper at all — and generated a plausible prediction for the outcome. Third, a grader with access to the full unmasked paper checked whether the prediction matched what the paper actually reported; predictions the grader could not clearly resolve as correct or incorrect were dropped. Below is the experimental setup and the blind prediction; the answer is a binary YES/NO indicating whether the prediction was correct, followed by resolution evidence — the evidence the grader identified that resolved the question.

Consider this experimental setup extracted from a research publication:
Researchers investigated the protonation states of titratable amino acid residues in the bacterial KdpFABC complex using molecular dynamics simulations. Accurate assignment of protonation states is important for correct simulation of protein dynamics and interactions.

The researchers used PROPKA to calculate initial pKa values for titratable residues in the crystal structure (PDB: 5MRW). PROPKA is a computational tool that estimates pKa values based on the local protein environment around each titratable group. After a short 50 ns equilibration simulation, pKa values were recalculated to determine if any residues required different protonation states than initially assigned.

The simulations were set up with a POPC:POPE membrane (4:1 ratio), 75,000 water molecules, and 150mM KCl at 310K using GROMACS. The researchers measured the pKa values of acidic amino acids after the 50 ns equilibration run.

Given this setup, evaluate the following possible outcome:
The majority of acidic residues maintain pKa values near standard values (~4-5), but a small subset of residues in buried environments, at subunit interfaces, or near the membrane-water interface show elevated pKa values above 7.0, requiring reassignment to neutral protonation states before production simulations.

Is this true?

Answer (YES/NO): NO